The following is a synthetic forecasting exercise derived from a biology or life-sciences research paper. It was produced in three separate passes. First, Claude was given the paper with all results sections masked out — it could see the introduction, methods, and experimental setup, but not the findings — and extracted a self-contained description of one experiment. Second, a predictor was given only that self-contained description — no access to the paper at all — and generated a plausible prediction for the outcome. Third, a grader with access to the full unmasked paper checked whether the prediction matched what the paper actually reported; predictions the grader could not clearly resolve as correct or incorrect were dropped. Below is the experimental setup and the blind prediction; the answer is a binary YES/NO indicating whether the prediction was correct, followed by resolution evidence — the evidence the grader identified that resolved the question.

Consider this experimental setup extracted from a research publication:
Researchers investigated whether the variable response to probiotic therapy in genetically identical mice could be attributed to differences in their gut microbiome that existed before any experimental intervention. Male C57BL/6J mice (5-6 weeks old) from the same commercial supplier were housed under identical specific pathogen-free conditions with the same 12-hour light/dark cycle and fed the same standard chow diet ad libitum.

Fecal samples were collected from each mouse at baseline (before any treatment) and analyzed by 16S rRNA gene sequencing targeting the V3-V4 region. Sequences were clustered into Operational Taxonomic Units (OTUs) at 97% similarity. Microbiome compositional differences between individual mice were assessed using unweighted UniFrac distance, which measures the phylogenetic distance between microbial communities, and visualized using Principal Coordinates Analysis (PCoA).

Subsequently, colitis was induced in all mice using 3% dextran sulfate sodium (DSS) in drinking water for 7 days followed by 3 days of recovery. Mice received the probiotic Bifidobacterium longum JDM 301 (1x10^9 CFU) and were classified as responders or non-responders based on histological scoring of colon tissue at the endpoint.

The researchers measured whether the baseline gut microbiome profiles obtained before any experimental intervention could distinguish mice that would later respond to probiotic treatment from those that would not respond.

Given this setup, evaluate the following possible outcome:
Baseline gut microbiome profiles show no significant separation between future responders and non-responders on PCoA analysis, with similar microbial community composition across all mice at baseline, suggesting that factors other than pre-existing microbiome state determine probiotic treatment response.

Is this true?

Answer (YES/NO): NO